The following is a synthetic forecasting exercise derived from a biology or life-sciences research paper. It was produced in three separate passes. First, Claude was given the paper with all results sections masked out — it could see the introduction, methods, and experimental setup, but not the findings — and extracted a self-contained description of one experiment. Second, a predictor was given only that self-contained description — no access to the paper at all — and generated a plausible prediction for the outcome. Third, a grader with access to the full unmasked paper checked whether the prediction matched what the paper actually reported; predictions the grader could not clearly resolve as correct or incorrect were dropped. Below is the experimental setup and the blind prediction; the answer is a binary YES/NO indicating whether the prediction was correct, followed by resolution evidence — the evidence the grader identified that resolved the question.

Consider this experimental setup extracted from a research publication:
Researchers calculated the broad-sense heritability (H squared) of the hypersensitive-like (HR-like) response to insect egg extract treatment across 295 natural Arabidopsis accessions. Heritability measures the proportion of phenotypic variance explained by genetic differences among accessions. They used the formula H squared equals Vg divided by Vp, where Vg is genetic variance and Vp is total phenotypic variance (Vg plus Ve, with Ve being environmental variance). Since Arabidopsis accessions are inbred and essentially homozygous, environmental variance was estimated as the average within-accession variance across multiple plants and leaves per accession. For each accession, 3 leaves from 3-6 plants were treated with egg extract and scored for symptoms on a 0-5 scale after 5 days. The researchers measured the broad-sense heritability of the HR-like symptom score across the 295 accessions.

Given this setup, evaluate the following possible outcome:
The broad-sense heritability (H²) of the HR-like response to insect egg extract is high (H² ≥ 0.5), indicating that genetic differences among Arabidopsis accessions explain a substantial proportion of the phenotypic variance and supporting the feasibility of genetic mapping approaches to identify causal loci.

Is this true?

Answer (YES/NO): YES